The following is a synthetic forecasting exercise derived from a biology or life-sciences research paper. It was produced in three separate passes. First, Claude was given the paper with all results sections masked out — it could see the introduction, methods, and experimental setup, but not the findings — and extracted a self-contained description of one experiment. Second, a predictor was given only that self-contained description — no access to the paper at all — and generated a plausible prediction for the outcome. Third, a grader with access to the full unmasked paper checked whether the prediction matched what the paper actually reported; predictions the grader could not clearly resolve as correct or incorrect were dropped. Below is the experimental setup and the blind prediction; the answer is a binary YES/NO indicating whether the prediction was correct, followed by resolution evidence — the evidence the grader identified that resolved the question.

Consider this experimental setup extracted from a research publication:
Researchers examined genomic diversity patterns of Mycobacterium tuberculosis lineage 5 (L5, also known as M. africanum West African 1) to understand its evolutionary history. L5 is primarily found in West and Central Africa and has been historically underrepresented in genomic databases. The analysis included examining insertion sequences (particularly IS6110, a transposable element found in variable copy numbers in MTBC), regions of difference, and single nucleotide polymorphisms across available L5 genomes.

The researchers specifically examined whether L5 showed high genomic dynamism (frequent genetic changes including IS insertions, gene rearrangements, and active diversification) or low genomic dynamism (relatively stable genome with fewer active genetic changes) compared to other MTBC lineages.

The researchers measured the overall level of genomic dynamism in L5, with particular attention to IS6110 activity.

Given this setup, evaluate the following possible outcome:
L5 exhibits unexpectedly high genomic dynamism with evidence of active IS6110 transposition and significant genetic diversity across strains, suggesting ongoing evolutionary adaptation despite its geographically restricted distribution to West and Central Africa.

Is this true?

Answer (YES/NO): NO